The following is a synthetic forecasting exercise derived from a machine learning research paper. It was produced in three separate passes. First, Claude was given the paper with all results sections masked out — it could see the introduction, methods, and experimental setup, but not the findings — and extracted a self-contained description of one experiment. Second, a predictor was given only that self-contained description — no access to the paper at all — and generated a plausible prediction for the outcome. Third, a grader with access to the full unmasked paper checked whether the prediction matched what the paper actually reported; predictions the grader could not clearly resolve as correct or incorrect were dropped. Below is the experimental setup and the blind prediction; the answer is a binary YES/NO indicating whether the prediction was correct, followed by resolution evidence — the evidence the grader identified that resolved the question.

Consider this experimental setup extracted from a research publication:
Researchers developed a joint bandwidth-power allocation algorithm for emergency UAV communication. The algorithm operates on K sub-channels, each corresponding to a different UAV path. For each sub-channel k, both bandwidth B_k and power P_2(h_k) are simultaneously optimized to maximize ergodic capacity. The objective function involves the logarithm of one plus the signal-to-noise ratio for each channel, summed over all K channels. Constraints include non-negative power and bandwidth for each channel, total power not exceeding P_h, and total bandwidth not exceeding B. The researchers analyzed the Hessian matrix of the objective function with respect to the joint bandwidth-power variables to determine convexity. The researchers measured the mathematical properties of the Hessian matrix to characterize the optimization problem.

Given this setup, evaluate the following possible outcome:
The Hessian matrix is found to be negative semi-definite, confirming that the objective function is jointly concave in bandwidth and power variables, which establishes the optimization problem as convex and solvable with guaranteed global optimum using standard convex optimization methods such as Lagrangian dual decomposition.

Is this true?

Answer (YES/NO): YES